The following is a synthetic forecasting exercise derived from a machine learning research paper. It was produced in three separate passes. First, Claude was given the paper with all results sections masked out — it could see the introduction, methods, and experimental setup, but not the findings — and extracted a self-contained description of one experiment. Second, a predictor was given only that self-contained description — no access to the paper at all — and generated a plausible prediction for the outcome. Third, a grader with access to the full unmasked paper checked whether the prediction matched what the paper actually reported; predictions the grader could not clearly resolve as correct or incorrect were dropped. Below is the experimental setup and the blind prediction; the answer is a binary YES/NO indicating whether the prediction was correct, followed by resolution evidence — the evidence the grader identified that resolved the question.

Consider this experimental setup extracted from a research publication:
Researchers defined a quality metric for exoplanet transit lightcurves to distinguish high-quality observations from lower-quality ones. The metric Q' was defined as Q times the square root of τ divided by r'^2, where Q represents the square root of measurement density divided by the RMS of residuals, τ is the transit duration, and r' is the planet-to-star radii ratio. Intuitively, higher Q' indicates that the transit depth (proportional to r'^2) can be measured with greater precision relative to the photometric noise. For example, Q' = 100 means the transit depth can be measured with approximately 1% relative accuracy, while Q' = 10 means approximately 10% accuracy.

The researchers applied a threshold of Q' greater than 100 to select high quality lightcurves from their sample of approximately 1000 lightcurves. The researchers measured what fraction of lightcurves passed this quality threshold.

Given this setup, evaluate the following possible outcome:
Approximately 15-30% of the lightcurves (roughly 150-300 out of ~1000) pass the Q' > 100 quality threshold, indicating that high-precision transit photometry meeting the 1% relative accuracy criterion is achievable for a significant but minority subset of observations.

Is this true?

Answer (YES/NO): NO